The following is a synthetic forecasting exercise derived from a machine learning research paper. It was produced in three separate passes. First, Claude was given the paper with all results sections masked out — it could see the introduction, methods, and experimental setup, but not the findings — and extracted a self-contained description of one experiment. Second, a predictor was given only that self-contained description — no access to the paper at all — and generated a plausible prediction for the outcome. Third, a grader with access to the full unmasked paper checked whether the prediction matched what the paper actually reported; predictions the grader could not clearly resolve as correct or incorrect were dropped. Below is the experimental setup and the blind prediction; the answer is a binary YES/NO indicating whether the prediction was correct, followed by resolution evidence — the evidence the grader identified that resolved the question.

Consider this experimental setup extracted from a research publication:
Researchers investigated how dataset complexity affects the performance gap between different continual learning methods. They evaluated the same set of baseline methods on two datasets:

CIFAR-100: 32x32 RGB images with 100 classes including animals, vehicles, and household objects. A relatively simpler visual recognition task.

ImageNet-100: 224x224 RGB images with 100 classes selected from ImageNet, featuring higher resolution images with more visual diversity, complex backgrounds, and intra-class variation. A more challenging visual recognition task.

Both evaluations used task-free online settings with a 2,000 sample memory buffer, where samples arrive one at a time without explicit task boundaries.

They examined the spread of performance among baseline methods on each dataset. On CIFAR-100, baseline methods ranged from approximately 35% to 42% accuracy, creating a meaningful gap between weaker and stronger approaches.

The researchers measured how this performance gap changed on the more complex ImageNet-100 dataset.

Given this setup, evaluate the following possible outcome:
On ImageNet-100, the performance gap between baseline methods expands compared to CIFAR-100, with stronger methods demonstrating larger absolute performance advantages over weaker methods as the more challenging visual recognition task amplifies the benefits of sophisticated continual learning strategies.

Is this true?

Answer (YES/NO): NO